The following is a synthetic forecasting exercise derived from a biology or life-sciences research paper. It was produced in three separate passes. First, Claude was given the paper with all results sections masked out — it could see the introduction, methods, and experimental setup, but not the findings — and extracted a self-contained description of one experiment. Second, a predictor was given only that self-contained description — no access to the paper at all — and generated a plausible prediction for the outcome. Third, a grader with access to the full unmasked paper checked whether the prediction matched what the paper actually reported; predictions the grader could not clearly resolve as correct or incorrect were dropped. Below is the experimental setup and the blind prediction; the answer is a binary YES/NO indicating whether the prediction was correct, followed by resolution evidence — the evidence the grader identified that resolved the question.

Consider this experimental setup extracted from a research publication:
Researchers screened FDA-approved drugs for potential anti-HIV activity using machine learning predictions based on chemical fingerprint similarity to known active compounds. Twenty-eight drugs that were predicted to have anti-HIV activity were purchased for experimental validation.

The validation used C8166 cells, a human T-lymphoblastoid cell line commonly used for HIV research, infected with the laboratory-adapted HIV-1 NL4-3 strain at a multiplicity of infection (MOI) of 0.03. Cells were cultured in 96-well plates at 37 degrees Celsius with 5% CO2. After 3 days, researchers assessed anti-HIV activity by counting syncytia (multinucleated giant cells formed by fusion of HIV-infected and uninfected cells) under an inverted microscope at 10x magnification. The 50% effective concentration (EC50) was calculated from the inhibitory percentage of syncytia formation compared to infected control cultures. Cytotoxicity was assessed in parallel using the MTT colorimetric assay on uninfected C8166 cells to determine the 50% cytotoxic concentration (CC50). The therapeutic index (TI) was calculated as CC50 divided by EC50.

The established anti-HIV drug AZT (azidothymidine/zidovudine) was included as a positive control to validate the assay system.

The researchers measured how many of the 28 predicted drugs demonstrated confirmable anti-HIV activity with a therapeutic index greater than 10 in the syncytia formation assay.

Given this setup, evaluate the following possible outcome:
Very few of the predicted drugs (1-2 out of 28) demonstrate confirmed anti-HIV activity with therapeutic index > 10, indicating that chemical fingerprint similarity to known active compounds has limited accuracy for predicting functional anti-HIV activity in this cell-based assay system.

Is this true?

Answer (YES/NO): NO